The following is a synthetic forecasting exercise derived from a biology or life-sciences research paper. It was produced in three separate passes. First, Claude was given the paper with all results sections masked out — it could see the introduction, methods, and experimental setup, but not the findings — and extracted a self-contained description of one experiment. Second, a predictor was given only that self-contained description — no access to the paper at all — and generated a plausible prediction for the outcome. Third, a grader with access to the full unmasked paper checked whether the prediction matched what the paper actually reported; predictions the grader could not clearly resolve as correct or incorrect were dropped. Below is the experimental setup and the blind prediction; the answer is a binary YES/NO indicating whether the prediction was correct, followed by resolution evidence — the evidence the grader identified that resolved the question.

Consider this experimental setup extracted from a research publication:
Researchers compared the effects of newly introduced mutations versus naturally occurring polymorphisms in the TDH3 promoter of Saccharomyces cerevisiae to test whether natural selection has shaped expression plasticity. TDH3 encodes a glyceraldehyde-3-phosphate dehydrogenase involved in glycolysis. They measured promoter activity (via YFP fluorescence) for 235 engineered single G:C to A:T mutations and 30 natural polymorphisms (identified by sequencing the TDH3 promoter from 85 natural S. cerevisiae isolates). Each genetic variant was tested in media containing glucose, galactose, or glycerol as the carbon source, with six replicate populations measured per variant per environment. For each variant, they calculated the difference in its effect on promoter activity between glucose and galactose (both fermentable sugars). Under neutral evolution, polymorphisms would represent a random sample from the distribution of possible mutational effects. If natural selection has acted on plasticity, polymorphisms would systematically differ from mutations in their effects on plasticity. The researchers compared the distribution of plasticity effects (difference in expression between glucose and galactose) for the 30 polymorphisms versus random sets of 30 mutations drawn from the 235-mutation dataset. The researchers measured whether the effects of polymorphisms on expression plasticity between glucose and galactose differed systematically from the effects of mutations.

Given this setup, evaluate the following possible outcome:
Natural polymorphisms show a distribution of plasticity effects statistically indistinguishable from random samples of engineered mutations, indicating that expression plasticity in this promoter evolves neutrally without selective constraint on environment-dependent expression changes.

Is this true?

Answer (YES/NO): NO